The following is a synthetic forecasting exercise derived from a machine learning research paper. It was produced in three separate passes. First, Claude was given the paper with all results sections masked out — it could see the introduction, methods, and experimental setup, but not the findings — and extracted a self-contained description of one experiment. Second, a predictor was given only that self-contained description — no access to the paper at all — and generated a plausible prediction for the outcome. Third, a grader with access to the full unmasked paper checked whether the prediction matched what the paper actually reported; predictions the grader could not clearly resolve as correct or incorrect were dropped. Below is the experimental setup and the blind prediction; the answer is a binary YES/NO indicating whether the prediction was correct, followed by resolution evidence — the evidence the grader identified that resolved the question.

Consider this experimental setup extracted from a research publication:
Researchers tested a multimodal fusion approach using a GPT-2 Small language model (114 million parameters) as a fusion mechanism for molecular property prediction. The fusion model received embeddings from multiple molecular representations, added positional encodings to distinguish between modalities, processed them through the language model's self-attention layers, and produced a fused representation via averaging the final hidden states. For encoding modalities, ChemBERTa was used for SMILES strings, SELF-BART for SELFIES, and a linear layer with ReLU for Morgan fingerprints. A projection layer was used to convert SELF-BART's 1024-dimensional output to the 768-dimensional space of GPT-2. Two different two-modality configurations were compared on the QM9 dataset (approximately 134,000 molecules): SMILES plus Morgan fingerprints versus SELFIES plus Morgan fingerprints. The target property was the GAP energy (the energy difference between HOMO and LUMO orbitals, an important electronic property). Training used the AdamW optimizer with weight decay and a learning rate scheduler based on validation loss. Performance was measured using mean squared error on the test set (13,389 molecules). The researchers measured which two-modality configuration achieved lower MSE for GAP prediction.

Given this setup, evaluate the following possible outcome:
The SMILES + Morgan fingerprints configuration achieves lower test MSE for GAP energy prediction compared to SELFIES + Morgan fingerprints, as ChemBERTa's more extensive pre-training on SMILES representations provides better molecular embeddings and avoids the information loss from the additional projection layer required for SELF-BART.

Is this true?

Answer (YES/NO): NO